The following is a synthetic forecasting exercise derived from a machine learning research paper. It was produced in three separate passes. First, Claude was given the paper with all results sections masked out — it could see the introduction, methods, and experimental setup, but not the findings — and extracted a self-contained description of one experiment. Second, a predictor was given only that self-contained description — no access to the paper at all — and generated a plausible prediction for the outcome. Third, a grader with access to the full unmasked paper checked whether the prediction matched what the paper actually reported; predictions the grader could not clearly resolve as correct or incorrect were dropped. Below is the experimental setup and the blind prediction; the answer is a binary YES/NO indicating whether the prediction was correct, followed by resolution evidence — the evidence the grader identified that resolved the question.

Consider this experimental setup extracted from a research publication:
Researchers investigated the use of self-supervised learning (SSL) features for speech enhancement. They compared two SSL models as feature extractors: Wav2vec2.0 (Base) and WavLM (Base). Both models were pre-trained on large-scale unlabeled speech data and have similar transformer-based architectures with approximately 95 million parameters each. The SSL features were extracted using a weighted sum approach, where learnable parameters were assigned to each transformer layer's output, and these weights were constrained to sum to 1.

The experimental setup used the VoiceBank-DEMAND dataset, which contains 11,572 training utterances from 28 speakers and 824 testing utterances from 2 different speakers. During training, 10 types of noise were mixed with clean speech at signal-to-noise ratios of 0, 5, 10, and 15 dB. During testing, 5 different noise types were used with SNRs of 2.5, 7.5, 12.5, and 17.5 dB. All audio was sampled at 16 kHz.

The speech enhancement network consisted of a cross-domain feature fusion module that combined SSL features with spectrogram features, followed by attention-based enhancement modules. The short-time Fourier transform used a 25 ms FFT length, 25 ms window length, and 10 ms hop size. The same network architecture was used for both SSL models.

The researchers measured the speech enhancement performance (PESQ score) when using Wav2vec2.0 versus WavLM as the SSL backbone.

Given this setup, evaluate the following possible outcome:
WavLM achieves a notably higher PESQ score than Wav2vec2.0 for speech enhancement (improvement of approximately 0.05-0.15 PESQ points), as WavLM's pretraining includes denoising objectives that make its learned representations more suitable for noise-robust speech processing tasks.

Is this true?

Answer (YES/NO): YES